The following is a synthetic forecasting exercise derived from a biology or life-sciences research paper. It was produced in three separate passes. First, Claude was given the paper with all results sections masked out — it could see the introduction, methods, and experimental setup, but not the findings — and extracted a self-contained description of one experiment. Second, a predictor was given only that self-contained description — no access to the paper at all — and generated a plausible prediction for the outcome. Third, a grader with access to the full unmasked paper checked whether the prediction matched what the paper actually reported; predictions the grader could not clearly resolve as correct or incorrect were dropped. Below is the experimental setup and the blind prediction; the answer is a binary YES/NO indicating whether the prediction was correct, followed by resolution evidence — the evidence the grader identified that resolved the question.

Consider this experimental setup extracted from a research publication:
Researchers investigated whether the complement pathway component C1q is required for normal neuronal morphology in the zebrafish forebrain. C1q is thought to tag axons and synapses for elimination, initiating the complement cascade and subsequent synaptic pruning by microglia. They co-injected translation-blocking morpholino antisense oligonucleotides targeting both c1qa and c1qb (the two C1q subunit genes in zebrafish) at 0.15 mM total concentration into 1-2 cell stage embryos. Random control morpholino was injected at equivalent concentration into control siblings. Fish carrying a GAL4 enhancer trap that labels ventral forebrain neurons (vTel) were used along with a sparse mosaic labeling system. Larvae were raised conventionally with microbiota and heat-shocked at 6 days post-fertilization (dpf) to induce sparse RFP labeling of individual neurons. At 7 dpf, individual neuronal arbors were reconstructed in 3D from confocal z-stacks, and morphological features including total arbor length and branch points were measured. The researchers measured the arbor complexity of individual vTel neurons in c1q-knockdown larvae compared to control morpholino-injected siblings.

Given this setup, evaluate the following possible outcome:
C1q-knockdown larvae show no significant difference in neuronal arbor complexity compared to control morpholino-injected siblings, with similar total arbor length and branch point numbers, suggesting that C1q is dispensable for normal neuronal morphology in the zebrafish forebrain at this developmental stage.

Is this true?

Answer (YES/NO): NO